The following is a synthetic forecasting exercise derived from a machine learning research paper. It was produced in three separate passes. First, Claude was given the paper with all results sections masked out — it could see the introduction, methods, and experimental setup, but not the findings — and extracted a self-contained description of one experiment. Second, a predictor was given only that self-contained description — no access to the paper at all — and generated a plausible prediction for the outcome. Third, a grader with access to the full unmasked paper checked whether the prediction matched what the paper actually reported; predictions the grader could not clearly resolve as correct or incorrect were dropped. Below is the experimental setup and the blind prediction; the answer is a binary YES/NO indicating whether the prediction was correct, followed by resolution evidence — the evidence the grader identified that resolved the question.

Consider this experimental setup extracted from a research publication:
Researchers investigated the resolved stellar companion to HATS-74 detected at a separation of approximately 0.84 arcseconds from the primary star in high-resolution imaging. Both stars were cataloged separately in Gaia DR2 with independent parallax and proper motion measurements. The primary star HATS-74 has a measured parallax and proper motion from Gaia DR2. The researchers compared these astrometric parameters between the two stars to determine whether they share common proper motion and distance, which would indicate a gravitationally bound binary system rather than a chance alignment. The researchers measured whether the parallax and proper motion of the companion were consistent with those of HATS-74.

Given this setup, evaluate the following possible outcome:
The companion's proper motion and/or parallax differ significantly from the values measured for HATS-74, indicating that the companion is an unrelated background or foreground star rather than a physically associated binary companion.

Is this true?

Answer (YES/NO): NO